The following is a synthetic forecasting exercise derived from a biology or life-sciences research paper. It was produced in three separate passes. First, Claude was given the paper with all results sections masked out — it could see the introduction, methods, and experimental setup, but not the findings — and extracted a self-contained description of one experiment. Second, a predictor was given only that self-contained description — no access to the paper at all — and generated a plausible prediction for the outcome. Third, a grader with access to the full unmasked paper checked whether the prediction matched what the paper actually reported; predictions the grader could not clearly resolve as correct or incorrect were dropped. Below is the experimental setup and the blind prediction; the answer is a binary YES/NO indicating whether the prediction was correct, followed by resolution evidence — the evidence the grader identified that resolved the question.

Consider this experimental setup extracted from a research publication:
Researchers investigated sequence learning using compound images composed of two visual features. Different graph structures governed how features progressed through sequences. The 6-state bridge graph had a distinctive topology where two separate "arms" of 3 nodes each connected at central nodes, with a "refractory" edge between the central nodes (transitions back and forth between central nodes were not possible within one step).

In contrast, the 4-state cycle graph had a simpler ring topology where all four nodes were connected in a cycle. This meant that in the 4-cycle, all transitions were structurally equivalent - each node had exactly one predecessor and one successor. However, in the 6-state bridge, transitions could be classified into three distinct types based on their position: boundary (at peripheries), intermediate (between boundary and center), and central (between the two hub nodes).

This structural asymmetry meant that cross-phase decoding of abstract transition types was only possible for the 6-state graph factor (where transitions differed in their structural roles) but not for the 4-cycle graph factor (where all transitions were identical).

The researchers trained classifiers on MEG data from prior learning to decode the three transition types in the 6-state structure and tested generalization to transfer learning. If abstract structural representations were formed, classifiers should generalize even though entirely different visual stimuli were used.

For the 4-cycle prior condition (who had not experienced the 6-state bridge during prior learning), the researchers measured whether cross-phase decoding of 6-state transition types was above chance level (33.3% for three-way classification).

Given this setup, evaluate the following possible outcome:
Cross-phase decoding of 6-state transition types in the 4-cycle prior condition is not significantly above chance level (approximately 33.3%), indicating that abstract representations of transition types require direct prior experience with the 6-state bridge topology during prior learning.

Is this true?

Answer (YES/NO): YES